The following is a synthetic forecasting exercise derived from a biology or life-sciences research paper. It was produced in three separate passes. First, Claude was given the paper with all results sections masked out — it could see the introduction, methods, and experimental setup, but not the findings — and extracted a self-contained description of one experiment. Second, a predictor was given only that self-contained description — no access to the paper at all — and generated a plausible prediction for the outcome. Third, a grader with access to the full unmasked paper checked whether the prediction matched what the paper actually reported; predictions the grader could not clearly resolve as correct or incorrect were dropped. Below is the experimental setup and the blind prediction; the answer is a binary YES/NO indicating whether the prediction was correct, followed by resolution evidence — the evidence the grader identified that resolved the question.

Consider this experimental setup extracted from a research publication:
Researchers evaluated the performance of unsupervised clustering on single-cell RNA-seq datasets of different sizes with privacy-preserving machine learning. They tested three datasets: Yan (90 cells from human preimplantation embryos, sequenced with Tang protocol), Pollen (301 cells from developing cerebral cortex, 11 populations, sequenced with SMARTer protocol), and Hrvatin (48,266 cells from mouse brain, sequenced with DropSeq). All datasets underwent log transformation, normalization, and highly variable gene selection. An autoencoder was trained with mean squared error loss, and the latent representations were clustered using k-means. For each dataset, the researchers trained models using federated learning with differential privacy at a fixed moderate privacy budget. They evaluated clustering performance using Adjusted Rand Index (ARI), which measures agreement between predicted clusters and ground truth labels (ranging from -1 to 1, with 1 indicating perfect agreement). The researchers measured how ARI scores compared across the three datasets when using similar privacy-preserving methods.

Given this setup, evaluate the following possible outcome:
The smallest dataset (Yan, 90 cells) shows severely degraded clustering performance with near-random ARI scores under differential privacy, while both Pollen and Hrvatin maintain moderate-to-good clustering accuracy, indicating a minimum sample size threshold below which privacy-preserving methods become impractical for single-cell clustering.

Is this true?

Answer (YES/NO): NO